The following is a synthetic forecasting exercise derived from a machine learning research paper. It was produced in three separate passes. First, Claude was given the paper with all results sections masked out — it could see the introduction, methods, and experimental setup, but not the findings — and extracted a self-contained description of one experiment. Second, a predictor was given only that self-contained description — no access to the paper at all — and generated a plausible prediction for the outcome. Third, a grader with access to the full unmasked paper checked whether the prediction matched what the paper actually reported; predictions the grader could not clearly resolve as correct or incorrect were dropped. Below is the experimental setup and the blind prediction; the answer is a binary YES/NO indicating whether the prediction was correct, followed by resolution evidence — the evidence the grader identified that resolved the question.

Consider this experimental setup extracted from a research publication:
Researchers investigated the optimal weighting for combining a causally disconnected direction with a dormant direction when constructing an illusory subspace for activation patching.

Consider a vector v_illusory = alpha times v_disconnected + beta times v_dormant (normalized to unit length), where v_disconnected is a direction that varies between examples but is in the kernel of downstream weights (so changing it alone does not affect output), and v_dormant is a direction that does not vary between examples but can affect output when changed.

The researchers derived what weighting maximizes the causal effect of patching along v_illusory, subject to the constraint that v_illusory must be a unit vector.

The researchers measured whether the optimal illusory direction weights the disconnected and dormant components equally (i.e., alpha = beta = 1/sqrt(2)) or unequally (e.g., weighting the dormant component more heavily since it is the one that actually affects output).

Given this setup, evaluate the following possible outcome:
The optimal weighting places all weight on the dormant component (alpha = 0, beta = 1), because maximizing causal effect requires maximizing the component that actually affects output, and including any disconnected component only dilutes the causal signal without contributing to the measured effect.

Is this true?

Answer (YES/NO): NO